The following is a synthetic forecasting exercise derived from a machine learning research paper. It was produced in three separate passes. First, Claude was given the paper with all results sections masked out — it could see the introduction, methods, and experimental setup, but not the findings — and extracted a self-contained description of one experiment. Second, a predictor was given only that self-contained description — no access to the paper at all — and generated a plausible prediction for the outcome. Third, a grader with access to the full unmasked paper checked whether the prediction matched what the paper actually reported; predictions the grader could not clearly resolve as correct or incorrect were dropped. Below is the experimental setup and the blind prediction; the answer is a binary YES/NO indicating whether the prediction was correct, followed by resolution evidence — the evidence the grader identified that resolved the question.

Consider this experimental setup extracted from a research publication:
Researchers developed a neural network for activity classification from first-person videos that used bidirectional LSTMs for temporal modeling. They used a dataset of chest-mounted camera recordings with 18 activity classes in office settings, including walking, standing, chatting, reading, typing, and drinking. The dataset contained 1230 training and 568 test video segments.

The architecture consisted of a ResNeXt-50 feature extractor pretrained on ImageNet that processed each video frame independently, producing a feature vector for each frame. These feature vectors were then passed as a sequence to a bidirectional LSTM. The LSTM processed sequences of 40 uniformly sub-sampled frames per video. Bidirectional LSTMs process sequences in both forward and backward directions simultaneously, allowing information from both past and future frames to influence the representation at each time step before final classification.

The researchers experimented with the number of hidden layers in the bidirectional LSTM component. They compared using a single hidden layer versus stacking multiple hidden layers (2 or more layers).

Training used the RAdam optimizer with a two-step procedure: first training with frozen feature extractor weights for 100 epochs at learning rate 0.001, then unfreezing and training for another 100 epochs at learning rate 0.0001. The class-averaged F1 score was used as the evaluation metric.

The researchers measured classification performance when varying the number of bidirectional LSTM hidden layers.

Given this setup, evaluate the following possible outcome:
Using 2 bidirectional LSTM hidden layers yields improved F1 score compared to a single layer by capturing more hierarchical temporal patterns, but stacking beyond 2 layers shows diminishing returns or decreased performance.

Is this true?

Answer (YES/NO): NO